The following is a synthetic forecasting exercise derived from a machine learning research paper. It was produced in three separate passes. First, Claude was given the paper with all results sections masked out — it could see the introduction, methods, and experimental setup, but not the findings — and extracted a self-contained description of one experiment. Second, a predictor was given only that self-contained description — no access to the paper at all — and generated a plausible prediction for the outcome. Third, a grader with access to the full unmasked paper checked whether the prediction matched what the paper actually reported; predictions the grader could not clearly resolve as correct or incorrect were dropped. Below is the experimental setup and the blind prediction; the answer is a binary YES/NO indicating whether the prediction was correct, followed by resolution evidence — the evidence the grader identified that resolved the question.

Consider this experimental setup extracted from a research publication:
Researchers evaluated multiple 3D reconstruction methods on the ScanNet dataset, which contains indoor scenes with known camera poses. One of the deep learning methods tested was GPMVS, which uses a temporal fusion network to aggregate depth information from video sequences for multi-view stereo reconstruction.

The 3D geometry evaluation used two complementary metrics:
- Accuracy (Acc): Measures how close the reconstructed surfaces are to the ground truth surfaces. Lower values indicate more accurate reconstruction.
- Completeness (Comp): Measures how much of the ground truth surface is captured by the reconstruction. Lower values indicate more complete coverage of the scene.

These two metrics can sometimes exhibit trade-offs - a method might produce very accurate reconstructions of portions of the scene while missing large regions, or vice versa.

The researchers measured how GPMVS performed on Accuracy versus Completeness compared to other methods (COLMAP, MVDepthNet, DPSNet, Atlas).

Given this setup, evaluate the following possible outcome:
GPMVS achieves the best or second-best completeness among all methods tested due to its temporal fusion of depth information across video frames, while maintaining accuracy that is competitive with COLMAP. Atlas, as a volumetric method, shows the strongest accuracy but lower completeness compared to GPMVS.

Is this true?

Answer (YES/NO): NO